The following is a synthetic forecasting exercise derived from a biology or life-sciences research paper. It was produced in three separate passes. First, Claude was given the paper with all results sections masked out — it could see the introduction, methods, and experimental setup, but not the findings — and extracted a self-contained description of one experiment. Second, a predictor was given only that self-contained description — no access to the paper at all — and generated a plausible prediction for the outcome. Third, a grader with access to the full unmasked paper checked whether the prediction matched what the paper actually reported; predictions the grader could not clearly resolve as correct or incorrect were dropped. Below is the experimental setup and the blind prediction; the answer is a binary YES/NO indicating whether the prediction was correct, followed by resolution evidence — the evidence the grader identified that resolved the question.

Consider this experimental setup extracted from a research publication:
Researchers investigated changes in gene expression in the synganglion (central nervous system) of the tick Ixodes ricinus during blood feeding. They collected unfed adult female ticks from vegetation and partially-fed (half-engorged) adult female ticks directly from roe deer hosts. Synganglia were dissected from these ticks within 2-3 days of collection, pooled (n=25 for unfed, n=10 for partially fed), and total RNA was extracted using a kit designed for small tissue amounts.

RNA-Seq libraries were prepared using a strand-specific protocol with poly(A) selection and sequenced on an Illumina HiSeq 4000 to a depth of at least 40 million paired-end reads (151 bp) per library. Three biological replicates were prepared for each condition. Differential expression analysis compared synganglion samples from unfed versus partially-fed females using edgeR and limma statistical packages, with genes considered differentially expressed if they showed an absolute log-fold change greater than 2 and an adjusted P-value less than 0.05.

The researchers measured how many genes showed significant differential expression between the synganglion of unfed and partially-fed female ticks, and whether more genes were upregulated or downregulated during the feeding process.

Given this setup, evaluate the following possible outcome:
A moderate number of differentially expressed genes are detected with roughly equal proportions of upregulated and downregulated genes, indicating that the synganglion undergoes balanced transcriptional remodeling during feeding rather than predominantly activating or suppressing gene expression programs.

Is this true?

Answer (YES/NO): YES